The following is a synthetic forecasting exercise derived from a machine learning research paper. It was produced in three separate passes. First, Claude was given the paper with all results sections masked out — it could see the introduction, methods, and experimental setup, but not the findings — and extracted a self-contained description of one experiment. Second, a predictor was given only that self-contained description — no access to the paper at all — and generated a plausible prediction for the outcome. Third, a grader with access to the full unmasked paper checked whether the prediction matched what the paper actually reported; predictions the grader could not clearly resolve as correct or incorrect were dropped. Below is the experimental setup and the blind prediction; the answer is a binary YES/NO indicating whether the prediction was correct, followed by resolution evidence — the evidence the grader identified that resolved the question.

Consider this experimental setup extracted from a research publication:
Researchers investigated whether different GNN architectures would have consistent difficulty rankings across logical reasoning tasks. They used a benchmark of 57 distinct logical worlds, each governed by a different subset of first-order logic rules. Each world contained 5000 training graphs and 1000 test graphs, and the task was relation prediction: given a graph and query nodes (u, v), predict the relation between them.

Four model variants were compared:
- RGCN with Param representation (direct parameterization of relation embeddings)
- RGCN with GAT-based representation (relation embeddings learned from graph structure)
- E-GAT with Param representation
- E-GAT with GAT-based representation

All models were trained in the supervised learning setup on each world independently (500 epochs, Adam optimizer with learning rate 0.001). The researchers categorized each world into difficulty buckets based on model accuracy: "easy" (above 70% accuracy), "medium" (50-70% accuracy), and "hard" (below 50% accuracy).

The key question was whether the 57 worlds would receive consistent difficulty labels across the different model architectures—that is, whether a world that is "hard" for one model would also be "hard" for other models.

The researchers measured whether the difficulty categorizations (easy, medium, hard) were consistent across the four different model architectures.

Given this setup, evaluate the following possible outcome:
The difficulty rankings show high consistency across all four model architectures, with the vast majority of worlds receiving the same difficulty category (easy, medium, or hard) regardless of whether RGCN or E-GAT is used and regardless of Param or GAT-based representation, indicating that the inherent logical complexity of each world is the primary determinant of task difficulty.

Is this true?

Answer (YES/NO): YES